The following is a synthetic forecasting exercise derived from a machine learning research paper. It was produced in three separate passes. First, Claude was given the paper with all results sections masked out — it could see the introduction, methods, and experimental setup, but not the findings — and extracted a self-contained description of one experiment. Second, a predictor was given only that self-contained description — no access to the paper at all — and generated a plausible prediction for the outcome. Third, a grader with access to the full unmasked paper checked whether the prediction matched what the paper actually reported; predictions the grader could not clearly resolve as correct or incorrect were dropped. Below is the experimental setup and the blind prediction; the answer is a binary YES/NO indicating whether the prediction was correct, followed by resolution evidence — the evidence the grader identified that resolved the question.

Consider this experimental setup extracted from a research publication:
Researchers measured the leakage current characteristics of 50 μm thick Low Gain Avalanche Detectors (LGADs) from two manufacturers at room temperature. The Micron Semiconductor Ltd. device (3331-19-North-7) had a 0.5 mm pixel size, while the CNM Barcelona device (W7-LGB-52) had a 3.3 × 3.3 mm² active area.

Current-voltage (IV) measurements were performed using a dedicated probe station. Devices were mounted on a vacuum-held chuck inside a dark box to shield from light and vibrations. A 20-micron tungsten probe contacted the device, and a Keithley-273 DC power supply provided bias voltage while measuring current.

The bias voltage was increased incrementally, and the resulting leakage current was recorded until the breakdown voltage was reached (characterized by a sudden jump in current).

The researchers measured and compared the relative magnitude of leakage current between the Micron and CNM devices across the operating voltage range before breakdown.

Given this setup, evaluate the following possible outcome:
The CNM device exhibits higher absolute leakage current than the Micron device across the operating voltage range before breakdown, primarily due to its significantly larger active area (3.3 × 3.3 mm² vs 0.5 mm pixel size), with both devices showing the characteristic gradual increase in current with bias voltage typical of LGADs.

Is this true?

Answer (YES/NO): YES